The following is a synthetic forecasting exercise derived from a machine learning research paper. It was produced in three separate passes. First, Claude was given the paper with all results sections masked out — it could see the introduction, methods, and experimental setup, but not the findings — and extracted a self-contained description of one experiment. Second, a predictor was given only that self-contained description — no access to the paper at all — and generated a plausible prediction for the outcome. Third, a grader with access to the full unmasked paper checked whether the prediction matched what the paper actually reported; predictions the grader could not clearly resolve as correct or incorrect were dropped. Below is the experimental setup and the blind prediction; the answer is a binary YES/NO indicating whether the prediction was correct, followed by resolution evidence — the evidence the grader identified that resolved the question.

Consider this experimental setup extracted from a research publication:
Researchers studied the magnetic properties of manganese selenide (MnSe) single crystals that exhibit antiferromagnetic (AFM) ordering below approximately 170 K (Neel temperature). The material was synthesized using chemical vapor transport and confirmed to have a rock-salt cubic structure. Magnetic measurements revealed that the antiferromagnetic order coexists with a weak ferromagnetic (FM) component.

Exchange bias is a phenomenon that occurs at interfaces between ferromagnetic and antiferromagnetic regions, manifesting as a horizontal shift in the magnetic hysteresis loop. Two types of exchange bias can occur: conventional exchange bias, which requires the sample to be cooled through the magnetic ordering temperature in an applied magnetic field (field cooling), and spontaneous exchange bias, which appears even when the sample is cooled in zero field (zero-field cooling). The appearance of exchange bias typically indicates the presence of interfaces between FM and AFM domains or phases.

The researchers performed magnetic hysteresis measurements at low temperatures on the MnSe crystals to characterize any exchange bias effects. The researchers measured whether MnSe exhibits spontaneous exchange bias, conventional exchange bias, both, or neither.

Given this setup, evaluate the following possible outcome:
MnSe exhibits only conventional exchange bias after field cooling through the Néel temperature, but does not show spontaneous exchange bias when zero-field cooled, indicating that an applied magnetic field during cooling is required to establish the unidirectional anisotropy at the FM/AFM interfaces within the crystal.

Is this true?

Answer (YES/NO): NO